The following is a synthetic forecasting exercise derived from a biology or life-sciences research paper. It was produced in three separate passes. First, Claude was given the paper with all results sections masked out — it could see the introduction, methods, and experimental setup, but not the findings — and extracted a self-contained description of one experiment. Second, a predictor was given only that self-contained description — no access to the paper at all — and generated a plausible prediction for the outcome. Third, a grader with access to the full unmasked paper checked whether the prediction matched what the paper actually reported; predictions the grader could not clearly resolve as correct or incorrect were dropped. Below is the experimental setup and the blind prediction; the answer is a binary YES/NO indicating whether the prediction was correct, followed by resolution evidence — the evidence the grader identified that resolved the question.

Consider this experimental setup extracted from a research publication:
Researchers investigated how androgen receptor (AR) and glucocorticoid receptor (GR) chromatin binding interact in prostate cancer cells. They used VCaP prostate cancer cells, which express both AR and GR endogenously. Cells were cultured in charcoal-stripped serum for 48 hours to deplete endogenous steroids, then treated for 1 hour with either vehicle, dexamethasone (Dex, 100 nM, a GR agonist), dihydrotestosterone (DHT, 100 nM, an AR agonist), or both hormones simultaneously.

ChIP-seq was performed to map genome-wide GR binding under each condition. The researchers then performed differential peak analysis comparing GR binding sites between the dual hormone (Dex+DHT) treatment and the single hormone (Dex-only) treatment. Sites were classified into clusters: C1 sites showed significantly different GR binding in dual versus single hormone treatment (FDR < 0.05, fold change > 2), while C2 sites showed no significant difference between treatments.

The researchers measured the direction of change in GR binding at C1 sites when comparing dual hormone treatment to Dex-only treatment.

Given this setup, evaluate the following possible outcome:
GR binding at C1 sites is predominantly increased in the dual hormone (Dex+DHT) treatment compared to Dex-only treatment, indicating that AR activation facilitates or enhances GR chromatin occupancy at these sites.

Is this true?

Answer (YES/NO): YES